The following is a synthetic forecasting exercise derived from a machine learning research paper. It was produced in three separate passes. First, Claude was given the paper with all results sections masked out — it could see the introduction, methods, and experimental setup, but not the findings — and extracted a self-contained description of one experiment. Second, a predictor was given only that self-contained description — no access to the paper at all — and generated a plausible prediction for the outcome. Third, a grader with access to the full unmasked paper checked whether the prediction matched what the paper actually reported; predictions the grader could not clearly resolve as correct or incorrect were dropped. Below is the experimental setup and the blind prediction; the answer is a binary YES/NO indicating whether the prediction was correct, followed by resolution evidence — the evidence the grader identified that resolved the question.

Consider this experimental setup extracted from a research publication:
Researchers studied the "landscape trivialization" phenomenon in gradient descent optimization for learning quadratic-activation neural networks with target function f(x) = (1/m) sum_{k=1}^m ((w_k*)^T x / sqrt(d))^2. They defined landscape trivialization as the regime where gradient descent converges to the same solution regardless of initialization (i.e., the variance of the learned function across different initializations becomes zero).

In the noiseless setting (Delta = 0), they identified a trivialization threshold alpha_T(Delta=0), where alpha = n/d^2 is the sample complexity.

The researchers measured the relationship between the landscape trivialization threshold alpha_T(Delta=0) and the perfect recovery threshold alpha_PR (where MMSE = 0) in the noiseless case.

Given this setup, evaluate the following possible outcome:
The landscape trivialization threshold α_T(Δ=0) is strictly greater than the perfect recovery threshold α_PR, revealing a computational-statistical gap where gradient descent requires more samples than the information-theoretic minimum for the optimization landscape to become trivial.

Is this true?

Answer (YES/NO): NO